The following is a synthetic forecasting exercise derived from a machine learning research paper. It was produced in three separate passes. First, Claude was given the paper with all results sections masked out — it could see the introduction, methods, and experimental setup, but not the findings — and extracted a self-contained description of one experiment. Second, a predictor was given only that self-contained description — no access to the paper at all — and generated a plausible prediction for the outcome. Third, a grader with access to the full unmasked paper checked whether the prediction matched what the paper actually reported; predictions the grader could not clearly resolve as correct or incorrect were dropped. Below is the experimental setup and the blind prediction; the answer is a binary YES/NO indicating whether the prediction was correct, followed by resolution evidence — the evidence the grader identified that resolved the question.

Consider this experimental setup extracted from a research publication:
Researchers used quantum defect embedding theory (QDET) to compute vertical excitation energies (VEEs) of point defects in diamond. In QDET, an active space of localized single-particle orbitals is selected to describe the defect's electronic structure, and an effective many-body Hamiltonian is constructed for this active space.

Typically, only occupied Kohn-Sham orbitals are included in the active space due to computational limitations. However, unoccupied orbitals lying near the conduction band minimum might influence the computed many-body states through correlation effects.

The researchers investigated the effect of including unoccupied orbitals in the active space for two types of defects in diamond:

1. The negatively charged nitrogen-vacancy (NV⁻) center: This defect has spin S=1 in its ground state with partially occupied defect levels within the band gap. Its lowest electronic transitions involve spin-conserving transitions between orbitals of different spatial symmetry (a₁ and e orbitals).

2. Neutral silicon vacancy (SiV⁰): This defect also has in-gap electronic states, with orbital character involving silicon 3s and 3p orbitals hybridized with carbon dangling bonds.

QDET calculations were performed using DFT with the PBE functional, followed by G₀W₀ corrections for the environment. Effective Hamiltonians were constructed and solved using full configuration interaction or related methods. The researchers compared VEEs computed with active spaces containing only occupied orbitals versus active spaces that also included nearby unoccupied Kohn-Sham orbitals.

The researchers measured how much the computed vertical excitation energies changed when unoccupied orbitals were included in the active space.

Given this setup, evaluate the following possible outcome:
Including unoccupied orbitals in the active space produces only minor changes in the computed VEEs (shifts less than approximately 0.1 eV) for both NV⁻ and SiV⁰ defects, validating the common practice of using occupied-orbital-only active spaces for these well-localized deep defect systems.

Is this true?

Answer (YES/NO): NO